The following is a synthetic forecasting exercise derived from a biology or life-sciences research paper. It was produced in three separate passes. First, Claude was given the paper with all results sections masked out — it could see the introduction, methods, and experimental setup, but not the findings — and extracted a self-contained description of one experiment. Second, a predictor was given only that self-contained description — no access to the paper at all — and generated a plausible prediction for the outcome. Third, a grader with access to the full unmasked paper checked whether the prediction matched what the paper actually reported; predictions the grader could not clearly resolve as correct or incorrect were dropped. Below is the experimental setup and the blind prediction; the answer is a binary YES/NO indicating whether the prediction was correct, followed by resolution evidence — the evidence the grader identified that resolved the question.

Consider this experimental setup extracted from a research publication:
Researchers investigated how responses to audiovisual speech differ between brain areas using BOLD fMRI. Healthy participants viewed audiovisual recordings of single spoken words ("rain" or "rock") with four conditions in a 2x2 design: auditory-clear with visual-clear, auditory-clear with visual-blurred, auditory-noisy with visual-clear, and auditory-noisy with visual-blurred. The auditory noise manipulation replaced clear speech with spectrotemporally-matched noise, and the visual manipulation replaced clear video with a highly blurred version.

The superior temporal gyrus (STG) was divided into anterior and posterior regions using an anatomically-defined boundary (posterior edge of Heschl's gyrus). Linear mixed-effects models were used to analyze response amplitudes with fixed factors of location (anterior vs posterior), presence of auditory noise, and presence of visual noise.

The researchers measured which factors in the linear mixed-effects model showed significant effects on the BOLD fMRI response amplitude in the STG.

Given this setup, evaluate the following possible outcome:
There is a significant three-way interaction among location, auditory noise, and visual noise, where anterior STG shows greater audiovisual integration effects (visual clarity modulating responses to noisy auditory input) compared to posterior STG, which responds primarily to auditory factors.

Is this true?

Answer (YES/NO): NO